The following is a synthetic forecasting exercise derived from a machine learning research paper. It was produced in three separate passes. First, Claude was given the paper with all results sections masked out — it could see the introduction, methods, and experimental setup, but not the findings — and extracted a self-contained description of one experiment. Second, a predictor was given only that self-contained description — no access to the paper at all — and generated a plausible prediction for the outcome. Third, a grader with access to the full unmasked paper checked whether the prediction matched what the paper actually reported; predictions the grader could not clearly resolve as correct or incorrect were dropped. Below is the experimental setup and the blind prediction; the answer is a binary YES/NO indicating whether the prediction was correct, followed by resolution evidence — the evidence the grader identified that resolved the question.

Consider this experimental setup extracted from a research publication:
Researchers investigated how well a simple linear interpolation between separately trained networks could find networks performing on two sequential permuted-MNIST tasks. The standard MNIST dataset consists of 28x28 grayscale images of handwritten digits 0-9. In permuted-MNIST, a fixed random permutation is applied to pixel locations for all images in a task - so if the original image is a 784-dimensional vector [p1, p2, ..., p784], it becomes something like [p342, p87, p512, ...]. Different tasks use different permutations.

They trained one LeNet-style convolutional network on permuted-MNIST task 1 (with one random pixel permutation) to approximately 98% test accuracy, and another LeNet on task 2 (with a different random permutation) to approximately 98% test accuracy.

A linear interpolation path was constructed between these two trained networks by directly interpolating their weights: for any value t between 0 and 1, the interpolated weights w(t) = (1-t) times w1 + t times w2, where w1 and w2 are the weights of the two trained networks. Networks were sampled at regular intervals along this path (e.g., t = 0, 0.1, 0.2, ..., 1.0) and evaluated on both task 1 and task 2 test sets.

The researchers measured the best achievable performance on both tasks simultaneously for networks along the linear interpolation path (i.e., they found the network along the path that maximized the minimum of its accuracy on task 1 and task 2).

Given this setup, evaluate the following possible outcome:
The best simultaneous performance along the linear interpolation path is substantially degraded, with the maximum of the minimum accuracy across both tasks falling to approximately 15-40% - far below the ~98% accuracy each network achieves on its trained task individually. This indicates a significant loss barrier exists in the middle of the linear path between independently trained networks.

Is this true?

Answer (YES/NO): NO